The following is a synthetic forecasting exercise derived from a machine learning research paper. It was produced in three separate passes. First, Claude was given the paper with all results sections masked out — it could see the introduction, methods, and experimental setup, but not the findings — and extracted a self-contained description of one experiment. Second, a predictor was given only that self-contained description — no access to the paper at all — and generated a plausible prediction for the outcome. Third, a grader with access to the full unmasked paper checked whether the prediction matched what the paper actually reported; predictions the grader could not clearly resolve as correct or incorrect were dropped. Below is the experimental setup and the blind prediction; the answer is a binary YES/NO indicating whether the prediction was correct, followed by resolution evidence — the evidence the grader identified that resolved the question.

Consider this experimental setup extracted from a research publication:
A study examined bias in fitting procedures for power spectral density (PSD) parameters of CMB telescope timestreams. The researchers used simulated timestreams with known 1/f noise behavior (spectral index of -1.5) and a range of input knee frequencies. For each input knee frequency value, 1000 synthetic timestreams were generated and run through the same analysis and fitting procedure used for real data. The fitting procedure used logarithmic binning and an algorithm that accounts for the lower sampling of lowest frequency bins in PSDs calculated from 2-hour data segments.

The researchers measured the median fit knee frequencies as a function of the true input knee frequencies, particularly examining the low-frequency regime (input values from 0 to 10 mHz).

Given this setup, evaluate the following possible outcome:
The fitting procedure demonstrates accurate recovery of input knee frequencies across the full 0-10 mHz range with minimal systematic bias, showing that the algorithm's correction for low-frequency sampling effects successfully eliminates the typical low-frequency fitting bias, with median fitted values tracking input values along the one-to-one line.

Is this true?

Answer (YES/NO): NO